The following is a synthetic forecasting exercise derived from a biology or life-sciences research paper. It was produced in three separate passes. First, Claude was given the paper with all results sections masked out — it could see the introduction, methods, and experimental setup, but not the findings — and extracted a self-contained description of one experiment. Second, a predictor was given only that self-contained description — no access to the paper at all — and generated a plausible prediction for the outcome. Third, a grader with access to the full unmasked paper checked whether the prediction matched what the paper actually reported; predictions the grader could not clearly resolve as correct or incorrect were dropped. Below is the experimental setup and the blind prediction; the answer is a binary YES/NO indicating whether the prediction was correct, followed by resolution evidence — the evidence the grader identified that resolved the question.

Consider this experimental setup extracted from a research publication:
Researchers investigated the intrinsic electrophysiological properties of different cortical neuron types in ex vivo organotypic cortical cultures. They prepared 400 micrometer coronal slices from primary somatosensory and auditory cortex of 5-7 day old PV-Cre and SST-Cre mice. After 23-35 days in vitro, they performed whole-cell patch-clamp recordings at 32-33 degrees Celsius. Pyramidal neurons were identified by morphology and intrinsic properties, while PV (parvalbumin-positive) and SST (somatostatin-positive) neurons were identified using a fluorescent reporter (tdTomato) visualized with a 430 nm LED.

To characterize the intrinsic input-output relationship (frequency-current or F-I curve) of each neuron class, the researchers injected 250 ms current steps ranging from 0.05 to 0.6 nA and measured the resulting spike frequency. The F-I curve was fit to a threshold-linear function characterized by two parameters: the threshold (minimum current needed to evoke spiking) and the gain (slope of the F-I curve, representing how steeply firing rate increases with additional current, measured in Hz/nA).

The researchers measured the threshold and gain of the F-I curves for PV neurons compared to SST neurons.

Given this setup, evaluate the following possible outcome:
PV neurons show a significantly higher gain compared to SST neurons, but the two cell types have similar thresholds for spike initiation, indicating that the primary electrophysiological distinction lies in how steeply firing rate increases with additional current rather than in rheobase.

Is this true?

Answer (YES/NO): NO